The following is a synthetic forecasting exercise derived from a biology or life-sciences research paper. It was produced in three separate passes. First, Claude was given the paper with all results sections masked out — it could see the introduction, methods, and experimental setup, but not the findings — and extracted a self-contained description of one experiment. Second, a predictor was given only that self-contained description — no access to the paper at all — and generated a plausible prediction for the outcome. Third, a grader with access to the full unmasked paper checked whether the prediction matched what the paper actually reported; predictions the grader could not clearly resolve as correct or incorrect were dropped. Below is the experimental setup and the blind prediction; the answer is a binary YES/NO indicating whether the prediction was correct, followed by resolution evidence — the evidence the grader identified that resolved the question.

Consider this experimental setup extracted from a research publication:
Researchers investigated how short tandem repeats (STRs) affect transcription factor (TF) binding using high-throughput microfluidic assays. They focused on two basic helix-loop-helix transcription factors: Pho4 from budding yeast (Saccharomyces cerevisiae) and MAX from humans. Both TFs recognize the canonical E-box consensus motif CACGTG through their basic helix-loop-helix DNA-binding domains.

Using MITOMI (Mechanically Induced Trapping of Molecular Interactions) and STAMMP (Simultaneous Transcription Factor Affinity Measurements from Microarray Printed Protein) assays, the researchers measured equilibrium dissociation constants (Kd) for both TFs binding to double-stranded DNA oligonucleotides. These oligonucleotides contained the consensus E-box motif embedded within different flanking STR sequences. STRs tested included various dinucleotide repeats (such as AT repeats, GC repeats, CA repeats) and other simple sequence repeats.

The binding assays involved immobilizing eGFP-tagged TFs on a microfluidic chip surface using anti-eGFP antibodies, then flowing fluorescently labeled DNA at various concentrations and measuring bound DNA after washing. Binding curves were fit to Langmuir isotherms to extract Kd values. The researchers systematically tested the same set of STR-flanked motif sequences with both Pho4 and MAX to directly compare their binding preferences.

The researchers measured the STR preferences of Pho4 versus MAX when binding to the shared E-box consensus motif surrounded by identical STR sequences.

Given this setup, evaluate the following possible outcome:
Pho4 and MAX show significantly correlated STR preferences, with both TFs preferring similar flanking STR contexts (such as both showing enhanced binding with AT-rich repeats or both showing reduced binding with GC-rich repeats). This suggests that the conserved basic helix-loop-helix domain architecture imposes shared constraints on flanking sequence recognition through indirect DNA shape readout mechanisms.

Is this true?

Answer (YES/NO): NO